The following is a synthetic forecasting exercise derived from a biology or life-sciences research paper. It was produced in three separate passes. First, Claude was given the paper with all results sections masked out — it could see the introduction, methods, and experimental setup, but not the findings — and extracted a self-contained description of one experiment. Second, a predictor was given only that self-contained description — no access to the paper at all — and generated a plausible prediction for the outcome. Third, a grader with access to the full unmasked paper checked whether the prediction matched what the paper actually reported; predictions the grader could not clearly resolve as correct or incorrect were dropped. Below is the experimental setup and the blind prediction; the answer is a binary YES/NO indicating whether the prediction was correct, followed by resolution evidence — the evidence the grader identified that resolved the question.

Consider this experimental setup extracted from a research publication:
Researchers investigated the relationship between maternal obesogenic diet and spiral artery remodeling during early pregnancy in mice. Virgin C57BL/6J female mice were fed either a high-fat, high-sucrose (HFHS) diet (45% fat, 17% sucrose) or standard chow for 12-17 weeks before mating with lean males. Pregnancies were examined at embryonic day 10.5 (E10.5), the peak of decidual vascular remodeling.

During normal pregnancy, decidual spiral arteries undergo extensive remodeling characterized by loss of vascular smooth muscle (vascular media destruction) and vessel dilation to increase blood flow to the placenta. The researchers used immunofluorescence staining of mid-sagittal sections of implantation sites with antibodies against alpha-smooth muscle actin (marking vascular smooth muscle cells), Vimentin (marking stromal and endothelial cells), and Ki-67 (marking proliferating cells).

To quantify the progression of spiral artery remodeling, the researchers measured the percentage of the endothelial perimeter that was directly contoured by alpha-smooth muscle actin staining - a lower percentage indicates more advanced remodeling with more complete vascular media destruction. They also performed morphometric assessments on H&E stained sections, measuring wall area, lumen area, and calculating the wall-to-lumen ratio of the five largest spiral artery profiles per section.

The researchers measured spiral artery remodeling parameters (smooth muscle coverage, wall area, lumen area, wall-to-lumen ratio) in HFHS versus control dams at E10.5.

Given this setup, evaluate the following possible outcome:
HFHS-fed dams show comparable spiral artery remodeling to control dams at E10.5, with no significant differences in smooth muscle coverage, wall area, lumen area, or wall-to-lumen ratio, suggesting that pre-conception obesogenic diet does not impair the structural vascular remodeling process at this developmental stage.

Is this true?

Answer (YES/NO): YES